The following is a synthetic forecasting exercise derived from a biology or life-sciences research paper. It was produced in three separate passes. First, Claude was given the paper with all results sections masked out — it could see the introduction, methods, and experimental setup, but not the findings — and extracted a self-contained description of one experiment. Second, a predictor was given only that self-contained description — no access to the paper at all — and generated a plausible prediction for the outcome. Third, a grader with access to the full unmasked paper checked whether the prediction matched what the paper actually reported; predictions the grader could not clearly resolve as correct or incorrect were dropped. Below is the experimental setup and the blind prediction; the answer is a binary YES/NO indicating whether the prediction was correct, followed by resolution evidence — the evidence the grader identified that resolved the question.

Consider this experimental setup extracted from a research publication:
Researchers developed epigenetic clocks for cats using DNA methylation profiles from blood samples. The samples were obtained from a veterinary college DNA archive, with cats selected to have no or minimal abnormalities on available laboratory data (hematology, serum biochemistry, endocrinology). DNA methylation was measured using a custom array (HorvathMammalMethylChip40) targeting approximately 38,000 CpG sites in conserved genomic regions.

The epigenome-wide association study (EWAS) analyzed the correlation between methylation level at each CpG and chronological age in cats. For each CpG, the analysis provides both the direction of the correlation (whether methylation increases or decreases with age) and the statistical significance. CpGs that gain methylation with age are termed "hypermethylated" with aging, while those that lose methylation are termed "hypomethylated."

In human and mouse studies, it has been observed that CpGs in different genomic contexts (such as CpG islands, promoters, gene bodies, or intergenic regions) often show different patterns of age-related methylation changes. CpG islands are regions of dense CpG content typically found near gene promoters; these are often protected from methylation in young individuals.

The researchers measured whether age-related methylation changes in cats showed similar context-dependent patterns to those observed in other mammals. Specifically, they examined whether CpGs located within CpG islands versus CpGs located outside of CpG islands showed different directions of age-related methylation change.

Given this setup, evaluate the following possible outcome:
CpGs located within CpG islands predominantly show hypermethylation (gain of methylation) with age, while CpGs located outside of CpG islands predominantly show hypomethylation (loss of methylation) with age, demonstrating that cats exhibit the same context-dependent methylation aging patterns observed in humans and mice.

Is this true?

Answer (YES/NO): NO